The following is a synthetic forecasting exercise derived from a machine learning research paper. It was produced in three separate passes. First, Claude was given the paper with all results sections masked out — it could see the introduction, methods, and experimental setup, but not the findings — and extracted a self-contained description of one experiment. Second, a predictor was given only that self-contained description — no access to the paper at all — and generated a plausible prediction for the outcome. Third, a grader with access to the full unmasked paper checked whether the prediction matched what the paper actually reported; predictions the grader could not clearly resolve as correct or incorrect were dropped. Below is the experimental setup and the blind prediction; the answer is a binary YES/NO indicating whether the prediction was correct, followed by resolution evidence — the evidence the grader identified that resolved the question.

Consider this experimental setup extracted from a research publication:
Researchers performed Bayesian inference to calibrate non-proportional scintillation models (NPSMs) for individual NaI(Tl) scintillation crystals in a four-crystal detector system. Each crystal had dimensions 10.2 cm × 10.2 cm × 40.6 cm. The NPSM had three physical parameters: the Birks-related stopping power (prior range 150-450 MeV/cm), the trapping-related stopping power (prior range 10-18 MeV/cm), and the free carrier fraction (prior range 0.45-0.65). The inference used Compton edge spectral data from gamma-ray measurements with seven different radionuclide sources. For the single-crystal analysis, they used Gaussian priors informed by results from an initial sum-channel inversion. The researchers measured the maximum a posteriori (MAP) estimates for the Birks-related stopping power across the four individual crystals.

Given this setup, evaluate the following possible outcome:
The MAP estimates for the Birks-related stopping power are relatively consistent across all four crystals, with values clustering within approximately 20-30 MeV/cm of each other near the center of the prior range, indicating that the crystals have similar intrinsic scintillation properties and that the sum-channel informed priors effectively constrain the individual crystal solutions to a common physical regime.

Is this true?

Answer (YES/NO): NO